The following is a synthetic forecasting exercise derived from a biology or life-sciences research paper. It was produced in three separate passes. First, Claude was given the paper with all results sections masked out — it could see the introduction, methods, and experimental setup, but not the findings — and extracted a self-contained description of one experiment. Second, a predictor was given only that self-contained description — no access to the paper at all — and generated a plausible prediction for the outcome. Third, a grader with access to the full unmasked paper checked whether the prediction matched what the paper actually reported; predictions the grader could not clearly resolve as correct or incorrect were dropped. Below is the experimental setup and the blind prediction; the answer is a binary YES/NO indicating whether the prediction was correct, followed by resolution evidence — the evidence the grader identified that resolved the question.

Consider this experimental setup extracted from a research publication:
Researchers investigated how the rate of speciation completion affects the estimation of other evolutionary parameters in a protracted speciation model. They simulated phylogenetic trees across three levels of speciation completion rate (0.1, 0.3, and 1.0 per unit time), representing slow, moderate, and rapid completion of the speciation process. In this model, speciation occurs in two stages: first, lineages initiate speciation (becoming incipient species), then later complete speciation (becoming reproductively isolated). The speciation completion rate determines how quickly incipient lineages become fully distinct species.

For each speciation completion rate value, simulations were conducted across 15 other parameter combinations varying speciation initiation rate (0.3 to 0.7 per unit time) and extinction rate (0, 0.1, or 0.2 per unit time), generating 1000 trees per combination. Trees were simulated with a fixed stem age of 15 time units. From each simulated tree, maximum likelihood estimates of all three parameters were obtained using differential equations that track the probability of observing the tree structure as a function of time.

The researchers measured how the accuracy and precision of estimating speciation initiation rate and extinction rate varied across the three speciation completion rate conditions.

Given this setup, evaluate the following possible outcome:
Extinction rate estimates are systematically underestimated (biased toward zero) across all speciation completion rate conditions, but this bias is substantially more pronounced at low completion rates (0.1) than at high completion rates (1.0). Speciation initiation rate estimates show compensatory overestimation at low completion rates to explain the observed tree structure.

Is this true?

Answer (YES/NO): NO